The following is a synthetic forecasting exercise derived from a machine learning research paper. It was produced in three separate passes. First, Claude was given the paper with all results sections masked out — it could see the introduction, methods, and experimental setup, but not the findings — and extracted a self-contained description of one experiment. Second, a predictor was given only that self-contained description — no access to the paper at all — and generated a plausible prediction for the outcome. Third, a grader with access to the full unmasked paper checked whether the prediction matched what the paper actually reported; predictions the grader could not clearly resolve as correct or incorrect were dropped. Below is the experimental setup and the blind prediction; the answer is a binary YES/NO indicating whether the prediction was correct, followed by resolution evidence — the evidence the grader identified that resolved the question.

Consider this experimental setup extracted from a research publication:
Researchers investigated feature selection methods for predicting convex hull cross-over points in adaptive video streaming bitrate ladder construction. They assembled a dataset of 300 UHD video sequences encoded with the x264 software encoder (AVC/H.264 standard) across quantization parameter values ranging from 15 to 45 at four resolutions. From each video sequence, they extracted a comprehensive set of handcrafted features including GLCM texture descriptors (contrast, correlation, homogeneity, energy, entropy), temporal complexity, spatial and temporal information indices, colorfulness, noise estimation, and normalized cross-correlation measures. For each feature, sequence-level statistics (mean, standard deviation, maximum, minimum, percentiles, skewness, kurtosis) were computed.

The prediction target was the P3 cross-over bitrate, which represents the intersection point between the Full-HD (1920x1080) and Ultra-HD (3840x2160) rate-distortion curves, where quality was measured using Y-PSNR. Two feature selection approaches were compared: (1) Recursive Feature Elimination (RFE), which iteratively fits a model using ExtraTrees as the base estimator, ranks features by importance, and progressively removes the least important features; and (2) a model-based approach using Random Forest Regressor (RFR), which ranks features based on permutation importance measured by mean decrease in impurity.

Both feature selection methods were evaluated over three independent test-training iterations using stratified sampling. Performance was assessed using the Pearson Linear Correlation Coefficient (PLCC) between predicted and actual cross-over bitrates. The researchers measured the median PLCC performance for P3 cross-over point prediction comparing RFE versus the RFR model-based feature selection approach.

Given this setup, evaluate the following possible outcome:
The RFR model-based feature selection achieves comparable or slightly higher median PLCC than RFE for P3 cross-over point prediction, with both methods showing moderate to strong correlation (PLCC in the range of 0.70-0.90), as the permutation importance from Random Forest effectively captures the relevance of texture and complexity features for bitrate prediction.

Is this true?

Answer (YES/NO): NO